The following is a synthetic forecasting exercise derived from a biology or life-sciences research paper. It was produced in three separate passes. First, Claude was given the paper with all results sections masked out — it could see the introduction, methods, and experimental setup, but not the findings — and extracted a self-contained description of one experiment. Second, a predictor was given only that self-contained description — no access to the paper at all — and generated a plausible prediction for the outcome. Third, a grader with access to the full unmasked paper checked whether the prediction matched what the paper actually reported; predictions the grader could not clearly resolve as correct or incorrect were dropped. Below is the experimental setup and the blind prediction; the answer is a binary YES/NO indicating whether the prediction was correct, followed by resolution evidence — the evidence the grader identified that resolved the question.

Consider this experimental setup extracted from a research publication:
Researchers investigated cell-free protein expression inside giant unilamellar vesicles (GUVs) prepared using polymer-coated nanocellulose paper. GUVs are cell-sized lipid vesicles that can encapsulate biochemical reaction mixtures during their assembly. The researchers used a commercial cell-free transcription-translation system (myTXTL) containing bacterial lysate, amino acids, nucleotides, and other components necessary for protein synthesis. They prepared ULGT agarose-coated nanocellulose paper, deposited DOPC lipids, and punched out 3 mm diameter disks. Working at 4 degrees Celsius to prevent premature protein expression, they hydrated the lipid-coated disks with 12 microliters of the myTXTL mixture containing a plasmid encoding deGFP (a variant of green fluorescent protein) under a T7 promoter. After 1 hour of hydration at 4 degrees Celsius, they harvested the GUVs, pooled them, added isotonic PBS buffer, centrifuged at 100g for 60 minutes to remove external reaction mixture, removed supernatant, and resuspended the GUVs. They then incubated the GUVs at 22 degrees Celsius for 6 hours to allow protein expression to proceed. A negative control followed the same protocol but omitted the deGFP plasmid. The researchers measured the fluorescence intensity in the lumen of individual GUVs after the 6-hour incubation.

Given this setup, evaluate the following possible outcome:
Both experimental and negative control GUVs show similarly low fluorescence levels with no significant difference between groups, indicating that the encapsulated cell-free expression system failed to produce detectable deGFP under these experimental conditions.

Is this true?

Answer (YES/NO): NO